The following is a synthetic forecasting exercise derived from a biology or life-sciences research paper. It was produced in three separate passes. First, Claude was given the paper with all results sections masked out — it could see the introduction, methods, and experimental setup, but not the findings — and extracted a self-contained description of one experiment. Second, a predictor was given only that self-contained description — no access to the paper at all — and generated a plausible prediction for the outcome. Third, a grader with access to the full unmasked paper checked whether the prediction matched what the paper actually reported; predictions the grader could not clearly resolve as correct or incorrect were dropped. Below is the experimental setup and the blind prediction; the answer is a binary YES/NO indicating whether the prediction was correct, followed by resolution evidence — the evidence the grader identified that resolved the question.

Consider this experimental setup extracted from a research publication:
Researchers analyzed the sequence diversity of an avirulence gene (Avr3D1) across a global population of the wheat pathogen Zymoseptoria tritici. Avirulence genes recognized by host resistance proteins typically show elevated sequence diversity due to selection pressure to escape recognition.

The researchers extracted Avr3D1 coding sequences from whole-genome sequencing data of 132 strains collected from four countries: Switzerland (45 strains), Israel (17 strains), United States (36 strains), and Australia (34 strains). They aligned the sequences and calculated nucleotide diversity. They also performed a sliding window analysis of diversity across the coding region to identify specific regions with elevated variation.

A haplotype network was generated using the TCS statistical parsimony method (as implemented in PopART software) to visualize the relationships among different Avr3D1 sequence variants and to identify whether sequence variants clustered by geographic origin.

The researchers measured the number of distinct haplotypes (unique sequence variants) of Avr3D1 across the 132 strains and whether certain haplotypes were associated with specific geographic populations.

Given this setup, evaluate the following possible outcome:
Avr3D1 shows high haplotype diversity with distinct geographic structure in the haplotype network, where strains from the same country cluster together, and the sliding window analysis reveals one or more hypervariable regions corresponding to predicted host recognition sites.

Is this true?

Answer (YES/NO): NO